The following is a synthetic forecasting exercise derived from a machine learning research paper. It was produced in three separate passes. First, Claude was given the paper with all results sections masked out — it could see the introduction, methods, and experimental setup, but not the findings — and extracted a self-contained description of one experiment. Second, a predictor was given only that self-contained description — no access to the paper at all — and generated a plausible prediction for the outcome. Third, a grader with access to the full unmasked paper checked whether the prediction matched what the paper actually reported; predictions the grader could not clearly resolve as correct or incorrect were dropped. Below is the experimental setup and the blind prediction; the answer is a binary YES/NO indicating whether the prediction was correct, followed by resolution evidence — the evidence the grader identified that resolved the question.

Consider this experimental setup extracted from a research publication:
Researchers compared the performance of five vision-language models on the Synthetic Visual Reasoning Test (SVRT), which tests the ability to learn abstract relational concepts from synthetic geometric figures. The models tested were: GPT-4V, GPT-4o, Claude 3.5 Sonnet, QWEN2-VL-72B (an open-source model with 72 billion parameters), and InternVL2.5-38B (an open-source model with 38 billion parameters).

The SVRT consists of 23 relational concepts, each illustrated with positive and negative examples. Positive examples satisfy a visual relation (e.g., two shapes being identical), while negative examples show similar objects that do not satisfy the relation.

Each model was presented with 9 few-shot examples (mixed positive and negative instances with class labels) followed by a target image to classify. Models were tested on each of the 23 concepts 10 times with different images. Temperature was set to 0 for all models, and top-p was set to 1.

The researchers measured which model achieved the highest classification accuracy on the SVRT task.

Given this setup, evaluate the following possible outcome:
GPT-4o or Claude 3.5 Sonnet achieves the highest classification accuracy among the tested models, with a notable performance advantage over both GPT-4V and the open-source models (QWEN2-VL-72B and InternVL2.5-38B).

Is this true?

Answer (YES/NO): YES